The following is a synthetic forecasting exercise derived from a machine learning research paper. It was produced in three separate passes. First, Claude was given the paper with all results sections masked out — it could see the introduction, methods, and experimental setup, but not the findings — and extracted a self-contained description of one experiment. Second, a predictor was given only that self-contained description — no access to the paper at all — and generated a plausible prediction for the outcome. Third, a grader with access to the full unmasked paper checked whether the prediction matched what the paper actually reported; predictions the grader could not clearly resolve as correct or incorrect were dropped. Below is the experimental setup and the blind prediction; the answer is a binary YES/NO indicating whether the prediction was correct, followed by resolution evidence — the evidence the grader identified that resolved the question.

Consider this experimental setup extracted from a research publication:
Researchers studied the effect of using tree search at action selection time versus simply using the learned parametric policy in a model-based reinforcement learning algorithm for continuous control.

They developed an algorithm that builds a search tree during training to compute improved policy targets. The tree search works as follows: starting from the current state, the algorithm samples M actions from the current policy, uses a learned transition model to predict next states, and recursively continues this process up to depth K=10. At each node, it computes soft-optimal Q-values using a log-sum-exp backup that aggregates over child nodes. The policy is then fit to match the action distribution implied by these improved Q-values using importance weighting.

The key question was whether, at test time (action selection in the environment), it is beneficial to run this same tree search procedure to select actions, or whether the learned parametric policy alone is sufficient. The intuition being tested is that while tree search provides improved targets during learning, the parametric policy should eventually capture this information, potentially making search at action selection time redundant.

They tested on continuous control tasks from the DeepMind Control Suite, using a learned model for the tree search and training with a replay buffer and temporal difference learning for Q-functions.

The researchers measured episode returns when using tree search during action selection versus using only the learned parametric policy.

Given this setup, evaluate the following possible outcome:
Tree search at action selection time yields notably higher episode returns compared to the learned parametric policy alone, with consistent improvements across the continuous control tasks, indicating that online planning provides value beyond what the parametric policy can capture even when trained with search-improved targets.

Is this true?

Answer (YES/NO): YES